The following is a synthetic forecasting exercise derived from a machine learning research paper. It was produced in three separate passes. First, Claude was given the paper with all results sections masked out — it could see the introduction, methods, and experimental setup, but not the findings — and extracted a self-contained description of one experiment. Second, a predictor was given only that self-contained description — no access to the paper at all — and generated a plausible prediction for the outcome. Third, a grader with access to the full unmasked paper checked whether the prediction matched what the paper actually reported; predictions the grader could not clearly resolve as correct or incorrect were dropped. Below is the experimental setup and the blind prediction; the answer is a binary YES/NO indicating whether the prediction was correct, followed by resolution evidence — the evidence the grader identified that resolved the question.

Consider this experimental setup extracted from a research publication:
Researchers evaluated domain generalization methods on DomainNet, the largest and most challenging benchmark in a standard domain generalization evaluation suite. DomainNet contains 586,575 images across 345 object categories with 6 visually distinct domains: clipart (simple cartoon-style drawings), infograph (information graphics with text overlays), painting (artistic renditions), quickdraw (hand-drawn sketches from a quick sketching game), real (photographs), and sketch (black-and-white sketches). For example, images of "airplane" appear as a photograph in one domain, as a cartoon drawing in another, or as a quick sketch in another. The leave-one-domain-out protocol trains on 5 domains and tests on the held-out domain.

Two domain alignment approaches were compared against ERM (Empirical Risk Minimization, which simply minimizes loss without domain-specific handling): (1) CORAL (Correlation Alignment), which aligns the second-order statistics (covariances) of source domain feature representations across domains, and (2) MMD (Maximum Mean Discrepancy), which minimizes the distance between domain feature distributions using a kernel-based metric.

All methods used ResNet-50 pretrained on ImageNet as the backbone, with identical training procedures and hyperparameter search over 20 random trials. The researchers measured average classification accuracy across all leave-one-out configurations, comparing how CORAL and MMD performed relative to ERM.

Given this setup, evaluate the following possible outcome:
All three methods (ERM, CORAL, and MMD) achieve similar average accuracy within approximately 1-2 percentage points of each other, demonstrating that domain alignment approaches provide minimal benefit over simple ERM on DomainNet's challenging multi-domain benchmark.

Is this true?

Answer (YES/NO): NO